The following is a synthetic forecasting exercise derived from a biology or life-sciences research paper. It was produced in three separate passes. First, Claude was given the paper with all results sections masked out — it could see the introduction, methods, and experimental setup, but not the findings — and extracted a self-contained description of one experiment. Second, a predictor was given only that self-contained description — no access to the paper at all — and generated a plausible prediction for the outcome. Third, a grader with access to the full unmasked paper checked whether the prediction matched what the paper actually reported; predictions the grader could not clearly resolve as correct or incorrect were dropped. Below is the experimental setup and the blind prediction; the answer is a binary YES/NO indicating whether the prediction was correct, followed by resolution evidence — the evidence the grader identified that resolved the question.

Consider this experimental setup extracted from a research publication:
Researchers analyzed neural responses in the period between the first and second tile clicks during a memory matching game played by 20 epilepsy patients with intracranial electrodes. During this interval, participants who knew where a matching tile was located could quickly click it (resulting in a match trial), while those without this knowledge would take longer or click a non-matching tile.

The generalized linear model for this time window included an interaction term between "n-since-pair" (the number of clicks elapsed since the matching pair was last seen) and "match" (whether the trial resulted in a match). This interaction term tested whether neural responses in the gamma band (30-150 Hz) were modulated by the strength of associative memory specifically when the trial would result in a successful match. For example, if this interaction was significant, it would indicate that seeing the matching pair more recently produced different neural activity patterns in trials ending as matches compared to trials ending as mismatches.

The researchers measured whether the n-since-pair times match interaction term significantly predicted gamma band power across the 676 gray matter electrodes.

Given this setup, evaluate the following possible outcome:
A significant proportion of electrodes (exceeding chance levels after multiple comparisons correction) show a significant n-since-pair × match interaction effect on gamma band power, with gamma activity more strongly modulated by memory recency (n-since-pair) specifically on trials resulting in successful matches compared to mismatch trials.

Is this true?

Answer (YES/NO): YES